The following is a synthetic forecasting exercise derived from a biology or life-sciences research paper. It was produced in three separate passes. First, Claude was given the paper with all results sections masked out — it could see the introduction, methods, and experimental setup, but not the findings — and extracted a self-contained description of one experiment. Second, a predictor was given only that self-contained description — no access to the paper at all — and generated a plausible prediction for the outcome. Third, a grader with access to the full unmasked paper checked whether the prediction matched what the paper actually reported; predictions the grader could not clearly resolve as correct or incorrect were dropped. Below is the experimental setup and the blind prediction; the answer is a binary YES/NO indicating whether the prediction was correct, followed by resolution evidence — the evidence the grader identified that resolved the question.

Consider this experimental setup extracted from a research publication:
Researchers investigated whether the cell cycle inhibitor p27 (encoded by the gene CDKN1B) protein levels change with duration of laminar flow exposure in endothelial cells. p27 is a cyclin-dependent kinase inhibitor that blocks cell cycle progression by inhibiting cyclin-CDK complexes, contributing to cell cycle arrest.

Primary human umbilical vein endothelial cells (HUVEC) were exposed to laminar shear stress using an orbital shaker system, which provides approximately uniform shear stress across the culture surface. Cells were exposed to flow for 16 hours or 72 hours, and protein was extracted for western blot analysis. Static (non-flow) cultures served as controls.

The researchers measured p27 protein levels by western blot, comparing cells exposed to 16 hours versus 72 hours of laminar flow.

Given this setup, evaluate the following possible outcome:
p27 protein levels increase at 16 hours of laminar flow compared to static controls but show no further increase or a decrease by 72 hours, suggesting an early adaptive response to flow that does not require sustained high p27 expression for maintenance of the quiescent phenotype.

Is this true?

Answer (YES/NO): YES